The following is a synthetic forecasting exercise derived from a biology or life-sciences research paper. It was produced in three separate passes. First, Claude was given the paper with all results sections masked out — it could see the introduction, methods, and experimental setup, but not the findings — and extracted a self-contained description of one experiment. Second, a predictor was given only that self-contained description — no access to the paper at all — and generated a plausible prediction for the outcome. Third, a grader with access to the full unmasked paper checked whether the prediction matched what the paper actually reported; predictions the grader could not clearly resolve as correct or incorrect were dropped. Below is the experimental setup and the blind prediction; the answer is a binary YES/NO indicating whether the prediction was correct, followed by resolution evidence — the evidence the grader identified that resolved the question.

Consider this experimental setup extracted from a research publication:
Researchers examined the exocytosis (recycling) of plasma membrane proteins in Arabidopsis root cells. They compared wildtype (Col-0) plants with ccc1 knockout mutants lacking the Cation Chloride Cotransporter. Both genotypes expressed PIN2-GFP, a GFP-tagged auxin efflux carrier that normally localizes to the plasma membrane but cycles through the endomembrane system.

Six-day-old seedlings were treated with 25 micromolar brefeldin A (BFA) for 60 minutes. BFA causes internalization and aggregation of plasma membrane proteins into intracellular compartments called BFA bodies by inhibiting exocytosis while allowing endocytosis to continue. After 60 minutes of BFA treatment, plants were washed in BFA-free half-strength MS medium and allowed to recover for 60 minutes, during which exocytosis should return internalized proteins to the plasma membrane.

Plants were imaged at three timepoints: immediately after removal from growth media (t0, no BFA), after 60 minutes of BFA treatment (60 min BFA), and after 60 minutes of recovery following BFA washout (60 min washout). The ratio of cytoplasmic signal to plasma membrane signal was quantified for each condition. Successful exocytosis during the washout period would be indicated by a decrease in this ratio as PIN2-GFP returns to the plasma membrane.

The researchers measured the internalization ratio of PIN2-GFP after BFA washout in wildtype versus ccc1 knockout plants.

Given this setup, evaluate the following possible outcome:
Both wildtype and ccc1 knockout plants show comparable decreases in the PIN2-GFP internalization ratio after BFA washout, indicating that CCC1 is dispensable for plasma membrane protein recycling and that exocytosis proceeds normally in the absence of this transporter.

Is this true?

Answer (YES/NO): NO